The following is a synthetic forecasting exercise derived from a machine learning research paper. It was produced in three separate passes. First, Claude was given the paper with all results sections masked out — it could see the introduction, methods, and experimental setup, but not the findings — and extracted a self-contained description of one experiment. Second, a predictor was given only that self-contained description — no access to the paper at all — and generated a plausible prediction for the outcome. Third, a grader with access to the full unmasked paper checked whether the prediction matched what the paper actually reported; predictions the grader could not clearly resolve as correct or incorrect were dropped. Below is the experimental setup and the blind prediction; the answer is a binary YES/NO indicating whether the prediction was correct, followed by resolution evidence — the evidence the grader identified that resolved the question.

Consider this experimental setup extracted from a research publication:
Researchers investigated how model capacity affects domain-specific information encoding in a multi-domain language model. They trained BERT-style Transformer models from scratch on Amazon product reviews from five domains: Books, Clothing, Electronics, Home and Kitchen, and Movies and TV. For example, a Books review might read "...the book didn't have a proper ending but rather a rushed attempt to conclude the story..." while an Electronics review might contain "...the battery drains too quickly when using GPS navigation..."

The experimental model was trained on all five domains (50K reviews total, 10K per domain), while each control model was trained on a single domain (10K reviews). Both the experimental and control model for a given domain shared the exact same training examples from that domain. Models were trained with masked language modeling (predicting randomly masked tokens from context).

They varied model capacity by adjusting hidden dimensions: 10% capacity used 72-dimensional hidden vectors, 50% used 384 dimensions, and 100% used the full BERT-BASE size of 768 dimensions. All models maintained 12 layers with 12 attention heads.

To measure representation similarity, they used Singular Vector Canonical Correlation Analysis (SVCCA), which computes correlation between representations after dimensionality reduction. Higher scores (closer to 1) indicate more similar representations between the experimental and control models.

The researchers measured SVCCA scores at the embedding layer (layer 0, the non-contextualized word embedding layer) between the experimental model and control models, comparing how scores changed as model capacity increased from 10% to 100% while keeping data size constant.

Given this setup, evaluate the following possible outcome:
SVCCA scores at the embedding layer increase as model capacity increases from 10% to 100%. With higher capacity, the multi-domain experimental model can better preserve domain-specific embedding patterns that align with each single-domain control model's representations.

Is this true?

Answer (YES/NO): YES